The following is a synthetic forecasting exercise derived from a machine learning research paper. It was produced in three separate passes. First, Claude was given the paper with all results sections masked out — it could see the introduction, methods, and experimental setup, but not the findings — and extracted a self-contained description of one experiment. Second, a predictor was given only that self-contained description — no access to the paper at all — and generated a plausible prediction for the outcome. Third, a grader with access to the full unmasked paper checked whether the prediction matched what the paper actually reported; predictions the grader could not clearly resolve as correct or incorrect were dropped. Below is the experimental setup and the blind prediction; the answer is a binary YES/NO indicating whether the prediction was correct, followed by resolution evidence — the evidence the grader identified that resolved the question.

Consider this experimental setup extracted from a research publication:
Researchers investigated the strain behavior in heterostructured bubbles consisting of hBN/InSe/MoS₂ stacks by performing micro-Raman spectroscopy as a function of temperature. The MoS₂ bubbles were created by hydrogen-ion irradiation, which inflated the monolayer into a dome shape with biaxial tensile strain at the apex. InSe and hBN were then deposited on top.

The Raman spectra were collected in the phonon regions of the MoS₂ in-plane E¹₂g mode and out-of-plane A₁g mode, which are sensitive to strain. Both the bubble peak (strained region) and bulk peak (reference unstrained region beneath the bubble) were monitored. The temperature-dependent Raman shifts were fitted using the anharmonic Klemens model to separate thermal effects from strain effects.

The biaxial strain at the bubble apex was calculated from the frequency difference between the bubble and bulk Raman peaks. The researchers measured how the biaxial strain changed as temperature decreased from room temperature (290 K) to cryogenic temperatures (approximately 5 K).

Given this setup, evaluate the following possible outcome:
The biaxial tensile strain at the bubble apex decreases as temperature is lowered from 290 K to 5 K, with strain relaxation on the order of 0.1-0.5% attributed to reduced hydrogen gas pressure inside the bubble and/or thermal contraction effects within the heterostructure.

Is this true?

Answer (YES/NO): NO